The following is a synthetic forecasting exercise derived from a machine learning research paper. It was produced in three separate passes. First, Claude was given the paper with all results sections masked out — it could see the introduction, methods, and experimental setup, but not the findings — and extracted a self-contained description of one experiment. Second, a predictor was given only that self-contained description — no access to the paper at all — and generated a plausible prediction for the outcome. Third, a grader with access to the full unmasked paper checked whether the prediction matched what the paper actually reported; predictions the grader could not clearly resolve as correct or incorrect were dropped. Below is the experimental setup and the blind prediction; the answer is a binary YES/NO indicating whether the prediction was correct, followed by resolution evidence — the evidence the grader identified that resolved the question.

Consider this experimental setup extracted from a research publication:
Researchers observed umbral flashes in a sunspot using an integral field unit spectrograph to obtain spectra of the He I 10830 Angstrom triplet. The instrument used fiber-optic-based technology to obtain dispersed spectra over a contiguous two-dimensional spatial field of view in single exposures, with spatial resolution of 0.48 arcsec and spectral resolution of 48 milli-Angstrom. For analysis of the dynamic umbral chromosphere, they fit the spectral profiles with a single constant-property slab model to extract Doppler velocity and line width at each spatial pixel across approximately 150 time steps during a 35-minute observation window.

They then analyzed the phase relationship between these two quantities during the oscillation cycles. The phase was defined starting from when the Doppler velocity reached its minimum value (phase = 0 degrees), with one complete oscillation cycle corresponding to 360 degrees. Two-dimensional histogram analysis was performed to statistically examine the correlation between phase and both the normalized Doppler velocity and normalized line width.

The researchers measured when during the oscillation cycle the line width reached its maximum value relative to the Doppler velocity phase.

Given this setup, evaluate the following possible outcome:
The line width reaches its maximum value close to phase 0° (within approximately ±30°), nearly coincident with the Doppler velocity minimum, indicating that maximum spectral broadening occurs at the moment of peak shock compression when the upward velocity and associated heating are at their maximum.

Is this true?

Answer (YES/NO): NO